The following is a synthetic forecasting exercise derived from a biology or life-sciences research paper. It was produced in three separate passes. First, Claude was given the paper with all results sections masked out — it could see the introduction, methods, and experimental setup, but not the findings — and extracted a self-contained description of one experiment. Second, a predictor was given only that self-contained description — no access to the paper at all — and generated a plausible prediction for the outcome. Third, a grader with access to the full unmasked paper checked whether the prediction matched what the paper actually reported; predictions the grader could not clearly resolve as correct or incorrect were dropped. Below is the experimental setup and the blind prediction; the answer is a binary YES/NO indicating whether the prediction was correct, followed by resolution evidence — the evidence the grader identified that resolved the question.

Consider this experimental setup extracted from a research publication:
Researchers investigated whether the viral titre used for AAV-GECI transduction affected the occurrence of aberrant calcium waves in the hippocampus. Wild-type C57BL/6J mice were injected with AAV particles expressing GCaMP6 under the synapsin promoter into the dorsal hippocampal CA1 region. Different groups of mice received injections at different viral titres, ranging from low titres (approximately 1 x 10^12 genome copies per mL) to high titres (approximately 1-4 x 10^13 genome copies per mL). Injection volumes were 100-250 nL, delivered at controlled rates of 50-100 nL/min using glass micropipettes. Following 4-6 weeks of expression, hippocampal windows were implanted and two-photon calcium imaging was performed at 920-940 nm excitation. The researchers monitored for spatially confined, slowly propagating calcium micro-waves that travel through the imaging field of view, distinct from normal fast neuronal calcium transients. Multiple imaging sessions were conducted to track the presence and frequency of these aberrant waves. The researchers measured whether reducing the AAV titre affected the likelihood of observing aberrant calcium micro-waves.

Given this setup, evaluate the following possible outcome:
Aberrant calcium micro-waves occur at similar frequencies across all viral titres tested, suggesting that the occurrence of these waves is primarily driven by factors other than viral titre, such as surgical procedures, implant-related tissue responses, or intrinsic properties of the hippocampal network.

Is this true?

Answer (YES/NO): NO